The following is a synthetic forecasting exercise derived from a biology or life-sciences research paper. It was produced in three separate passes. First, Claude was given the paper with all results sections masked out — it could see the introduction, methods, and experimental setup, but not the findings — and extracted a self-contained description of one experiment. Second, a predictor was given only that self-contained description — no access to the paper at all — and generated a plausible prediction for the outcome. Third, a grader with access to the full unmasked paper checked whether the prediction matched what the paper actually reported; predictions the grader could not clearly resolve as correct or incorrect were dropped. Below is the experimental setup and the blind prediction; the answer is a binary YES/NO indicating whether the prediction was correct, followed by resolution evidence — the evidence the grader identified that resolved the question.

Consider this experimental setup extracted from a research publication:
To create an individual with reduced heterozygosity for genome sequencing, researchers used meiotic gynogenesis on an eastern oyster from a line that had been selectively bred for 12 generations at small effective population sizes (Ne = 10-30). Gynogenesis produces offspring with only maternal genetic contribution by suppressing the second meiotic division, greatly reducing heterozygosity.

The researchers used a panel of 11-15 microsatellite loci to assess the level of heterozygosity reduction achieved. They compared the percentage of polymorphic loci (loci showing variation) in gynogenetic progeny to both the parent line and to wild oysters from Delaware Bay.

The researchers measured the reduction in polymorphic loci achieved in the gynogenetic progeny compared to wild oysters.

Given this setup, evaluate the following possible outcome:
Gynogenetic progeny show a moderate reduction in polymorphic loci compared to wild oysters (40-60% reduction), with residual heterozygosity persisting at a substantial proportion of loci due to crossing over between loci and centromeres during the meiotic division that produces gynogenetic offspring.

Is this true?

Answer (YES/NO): NO